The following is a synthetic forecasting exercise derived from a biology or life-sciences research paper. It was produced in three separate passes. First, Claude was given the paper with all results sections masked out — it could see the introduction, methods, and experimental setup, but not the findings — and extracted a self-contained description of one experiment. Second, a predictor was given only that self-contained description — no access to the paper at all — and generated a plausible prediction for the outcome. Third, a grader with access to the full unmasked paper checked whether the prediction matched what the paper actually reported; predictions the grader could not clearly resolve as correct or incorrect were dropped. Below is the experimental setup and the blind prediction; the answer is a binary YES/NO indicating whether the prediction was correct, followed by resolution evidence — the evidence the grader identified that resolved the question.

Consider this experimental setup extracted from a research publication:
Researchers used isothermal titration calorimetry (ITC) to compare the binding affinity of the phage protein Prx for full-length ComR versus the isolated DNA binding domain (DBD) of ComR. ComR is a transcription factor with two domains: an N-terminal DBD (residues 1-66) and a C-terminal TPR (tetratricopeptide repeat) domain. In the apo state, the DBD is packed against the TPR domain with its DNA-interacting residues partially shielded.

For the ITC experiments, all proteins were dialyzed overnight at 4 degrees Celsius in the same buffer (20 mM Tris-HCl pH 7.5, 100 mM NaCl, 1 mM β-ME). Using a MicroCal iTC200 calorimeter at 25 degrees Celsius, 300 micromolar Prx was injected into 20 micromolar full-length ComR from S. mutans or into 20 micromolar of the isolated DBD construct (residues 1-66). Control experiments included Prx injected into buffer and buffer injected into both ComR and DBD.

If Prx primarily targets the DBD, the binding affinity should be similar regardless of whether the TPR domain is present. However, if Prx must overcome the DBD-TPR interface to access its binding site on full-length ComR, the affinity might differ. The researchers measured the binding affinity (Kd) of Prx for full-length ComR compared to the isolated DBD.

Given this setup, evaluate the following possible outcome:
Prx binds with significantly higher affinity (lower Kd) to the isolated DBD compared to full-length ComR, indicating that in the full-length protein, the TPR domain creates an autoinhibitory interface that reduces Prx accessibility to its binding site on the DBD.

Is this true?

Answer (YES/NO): YES